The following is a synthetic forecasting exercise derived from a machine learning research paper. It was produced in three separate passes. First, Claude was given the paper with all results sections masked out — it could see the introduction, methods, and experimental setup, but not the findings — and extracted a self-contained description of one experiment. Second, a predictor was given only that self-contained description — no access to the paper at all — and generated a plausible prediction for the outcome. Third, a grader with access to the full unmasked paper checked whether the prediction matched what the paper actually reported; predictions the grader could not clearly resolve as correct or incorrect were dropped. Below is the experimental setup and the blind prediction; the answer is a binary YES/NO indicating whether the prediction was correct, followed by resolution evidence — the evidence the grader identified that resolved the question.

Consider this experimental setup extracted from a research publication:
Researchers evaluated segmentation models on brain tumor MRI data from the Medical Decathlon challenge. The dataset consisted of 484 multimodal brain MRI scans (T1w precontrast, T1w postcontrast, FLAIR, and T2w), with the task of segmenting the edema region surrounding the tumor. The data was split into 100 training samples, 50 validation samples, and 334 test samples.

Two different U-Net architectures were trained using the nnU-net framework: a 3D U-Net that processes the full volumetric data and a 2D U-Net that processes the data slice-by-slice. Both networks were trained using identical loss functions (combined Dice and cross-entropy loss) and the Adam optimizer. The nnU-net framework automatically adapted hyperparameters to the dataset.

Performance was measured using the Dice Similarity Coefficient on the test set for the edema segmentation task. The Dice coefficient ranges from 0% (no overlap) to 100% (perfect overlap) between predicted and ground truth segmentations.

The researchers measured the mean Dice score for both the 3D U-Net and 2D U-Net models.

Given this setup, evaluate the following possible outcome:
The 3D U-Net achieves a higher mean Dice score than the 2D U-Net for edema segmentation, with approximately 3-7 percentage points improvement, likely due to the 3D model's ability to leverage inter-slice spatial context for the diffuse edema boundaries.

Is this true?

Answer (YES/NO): NO